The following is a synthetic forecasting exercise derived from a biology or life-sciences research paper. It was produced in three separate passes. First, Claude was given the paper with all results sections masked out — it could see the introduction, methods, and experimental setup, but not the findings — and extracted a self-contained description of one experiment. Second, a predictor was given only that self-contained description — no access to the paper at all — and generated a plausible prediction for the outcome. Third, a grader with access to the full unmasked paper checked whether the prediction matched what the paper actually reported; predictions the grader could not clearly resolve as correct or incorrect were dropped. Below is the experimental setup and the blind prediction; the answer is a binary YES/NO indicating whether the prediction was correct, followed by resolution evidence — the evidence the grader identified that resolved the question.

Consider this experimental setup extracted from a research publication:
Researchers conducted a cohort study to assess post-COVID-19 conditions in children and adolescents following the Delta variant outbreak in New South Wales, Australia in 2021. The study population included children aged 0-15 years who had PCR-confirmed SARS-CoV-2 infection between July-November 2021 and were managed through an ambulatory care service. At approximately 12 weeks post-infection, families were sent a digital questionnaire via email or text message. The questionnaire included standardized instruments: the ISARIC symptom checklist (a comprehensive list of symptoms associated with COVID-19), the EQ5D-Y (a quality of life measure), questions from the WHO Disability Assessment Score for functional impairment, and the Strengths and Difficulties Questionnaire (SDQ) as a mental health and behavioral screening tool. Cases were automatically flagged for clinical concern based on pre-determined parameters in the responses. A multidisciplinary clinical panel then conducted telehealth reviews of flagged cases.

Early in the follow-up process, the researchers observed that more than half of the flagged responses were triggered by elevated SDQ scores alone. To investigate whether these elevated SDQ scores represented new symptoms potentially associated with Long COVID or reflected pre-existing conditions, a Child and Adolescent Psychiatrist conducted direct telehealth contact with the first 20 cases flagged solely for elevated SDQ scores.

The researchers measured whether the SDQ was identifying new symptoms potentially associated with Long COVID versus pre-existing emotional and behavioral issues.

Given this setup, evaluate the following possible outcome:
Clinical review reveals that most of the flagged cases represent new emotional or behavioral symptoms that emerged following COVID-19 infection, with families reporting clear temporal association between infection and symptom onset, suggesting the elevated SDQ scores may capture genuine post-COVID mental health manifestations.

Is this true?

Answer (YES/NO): NO